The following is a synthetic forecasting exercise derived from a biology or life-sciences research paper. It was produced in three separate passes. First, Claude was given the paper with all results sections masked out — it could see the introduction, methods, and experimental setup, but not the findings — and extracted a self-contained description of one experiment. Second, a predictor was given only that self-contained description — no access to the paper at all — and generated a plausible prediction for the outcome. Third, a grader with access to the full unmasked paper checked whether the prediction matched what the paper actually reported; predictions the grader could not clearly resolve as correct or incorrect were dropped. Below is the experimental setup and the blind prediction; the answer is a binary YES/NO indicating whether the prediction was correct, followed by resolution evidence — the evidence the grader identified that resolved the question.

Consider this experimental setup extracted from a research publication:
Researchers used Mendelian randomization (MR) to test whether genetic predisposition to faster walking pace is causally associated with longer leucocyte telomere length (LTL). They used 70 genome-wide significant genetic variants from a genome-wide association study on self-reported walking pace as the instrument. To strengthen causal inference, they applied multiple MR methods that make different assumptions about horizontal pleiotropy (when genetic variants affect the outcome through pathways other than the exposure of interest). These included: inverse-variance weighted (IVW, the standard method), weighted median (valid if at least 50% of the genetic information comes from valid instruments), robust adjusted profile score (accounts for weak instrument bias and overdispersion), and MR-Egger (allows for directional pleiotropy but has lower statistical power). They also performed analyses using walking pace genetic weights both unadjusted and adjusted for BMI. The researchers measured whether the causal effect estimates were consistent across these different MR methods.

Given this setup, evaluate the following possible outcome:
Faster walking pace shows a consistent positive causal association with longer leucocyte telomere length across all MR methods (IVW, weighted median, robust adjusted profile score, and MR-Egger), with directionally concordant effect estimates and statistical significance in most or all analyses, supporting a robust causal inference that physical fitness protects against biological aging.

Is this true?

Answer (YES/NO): YES